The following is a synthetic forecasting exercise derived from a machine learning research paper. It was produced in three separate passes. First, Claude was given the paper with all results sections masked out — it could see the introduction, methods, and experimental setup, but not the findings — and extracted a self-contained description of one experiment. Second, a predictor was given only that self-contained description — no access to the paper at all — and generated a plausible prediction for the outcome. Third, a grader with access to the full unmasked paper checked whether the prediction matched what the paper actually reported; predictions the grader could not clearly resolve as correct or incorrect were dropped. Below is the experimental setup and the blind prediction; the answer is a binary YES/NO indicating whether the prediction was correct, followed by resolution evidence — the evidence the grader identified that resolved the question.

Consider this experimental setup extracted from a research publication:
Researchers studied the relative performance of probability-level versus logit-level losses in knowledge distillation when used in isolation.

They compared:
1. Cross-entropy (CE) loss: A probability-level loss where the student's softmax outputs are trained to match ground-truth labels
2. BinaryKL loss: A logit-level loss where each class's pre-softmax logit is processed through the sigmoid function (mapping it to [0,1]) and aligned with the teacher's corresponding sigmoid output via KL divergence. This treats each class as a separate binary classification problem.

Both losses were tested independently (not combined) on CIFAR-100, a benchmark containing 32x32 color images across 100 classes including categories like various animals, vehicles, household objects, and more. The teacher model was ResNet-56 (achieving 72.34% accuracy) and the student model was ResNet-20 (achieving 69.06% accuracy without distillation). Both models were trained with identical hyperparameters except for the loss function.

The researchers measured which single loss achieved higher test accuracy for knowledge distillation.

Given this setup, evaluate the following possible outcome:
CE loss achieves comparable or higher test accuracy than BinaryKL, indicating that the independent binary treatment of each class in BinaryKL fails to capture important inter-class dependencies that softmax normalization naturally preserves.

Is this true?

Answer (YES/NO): YES